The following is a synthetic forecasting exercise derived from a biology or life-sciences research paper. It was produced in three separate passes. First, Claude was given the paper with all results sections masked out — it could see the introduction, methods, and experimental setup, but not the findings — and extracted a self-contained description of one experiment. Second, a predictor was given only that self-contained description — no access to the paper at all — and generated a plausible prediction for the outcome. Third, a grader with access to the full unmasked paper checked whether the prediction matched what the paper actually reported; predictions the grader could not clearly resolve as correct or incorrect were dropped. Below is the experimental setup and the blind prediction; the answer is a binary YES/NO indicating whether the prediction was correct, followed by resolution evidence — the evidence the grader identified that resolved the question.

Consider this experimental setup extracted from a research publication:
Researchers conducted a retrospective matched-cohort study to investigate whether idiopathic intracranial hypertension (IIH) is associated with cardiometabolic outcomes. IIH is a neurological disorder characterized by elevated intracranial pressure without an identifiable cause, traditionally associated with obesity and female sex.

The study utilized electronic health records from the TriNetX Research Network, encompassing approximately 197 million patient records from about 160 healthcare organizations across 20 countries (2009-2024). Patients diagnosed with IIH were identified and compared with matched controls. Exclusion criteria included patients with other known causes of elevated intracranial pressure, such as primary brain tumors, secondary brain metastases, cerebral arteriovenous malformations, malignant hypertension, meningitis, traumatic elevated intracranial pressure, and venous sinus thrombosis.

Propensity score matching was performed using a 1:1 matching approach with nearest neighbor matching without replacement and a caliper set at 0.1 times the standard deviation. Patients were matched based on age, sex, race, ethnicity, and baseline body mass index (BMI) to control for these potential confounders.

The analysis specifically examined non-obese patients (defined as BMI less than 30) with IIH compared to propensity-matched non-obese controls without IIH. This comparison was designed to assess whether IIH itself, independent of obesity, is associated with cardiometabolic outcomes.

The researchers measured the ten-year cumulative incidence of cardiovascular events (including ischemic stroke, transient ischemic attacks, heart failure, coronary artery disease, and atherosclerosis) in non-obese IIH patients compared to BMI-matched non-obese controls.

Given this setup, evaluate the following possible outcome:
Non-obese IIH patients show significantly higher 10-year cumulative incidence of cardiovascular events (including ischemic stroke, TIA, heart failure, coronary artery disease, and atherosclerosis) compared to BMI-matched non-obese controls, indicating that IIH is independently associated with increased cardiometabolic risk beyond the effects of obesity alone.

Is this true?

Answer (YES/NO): YES